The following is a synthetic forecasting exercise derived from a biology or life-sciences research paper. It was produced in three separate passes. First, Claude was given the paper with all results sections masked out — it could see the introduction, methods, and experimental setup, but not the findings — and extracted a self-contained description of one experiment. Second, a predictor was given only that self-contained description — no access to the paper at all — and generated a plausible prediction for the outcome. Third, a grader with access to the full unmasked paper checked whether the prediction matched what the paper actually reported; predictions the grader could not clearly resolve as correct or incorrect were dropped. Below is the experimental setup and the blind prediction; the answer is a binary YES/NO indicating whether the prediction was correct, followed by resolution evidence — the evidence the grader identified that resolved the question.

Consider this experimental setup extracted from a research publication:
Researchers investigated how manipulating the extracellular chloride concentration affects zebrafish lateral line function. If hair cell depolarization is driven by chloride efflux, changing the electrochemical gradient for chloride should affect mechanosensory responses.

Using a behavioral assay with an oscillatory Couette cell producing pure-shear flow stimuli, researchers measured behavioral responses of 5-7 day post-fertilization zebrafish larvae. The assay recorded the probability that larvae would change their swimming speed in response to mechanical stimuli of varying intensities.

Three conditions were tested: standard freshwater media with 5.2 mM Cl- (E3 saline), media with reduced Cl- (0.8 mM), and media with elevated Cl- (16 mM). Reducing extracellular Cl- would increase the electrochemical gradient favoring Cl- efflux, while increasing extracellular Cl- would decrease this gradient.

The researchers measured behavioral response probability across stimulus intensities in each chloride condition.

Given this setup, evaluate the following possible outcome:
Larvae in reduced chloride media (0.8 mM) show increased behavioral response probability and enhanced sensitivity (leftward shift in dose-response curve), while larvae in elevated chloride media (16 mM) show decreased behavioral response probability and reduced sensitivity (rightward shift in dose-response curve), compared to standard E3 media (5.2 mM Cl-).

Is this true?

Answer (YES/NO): NO